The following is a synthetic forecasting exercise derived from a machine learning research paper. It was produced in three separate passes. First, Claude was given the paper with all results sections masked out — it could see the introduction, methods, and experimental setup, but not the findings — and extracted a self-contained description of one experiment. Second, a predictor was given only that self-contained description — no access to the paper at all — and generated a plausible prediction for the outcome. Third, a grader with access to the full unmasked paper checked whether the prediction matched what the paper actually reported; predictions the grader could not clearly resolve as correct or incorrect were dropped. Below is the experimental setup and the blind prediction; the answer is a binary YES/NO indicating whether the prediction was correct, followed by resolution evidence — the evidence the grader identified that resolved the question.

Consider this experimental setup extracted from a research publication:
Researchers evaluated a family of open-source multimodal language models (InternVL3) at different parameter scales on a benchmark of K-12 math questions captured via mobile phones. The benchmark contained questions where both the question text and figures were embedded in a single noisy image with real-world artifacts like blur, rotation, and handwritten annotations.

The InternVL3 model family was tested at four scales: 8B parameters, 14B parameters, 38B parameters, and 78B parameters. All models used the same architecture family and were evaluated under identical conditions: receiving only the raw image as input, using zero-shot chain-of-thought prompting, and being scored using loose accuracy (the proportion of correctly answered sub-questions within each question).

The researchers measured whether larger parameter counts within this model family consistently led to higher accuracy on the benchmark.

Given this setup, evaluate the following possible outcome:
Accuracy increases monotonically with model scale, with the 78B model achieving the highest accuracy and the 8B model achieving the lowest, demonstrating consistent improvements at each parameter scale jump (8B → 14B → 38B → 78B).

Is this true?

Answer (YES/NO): NO